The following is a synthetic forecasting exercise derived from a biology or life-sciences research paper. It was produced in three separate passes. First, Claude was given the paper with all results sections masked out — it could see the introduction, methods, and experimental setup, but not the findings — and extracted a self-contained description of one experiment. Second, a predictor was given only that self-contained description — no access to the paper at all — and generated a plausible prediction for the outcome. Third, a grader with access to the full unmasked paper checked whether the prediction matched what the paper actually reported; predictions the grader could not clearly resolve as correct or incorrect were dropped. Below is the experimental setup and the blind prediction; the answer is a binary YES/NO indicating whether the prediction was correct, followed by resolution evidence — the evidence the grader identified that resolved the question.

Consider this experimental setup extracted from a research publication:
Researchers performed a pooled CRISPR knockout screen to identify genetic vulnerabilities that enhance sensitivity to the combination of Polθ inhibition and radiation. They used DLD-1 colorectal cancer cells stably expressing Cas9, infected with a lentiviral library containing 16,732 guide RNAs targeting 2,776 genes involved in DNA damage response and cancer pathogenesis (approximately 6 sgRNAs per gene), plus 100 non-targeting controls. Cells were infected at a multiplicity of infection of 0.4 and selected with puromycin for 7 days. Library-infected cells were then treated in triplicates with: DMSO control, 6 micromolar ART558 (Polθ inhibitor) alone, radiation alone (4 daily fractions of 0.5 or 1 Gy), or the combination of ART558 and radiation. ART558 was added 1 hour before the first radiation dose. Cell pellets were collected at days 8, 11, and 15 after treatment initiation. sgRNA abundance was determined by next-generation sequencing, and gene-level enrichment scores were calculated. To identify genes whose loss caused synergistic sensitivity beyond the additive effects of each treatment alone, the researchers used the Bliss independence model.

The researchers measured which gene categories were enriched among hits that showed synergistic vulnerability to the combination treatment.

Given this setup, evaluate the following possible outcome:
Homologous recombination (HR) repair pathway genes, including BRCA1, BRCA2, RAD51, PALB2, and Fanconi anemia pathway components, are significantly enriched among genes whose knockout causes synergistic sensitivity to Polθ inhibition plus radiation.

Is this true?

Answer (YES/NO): NO